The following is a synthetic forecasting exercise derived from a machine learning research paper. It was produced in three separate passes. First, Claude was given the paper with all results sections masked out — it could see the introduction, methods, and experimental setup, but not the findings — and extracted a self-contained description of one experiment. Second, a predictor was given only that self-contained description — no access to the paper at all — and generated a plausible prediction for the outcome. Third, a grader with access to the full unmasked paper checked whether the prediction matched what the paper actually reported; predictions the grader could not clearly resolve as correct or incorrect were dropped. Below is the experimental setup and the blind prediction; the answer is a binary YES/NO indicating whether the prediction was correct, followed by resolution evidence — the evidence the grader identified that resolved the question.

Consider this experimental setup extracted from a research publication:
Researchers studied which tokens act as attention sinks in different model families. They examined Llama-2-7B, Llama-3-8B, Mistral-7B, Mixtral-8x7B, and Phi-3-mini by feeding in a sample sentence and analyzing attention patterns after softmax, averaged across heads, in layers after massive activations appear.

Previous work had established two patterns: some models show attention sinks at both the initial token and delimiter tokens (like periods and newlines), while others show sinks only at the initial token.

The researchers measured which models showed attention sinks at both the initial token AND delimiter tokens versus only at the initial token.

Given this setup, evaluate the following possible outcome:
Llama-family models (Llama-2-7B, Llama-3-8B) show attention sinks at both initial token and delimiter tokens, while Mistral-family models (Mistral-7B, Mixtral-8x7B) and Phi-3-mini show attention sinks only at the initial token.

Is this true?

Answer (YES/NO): NO